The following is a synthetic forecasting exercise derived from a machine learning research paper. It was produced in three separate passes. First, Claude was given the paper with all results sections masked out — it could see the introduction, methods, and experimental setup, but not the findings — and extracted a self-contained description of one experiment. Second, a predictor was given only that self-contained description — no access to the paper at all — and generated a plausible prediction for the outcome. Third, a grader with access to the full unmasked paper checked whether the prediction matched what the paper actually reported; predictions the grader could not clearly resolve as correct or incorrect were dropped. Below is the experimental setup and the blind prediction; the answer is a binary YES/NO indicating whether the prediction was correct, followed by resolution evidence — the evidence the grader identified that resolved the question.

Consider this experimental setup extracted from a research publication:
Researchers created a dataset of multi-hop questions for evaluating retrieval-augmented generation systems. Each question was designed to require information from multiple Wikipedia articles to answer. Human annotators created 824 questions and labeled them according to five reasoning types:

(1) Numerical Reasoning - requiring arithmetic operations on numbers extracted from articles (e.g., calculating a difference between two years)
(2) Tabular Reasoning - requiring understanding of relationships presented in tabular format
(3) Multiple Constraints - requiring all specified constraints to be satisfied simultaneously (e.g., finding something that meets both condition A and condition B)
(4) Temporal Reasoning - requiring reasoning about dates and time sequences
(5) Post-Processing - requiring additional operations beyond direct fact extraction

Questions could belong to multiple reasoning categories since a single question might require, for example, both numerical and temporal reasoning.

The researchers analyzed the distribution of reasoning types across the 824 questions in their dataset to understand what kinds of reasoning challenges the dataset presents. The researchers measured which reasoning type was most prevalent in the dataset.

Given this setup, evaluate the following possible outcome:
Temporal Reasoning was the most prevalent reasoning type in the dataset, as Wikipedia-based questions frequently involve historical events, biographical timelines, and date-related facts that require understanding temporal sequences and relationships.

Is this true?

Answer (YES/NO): NO